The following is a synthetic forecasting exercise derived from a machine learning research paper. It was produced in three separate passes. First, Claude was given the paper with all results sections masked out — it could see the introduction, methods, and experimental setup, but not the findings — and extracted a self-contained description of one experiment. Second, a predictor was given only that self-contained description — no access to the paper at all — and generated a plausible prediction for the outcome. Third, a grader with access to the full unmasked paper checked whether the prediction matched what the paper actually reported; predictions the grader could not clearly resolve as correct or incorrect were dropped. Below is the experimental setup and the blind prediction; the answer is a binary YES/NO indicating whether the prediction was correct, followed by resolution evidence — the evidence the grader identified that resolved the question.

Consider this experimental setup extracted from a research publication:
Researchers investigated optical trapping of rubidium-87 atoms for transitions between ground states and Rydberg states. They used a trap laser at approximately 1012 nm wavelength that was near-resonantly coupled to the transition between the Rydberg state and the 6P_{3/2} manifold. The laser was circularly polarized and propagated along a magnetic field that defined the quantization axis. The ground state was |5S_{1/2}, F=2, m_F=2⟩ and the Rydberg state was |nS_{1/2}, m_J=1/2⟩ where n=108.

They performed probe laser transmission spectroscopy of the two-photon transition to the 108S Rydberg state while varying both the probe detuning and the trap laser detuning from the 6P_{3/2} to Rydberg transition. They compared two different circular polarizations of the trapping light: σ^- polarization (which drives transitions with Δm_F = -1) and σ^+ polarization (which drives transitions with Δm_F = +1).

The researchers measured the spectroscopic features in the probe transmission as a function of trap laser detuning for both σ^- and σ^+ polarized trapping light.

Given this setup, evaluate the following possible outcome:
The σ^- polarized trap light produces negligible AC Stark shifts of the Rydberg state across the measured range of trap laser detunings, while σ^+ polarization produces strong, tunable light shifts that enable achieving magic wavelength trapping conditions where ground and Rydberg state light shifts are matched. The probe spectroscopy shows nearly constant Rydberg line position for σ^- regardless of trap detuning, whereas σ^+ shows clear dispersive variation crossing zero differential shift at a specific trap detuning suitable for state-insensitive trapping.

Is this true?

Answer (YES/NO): NO